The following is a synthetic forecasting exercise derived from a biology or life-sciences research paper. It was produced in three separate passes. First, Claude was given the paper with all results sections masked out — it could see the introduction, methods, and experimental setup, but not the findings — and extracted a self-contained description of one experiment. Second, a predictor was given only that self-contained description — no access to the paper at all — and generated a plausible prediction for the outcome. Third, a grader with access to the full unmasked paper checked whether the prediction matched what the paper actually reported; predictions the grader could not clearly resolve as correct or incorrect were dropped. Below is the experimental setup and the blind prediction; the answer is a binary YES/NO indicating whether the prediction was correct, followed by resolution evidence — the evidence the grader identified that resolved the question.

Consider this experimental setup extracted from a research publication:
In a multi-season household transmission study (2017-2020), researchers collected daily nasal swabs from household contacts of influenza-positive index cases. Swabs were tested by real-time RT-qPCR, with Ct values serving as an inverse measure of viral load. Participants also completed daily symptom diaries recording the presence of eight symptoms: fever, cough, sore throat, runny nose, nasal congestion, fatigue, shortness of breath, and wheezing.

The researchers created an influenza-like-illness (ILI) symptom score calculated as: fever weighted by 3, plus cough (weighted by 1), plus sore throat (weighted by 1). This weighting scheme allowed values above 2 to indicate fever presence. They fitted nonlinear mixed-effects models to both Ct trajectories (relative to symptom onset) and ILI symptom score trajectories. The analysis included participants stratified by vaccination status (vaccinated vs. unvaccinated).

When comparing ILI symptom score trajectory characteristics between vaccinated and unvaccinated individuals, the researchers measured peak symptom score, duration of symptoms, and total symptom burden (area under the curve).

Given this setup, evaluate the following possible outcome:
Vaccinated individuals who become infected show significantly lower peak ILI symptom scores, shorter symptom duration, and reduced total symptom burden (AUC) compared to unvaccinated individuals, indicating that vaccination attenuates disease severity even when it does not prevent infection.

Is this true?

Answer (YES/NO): NO